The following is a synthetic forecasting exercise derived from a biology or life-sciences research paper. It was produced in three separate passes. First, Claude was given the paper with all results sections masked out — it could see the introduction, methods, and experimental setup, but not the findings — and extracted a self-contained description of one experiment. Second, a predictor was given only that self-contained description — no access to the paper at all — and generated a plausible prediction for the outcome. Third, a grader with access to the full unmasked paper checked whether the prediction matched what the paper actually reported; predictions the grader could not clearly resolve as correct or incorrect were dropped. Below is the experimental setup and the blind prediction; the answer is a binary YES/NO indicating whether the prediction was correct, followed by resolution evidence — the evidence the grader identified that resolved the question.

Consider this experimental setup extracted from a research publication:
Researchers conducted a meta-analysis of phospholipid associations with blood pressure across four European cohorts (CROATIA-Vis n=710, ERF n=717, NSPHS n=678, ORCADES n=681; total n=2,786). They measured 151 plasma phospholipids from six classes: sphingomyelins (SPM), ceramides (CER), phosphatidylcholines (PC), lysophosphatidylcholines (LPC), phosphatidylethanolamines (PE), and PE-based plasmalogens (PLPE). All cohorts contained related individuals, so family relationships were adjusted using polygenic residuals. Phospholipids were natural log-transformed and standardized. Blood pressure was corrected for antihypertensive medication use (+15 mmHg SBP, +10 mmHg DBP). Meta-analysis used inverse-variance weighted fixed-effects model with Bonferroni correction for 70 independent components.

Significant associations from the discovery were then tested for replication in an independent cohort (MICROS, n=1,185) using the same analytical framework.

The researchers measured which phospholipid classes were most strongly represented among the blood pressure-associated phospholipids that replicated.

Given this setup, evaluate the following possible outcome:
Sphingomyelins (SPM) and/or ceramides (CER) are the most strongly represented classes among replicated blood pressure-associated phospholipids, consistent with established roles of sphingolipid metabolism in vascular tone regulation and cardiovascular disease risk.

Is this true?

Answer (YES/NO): NO